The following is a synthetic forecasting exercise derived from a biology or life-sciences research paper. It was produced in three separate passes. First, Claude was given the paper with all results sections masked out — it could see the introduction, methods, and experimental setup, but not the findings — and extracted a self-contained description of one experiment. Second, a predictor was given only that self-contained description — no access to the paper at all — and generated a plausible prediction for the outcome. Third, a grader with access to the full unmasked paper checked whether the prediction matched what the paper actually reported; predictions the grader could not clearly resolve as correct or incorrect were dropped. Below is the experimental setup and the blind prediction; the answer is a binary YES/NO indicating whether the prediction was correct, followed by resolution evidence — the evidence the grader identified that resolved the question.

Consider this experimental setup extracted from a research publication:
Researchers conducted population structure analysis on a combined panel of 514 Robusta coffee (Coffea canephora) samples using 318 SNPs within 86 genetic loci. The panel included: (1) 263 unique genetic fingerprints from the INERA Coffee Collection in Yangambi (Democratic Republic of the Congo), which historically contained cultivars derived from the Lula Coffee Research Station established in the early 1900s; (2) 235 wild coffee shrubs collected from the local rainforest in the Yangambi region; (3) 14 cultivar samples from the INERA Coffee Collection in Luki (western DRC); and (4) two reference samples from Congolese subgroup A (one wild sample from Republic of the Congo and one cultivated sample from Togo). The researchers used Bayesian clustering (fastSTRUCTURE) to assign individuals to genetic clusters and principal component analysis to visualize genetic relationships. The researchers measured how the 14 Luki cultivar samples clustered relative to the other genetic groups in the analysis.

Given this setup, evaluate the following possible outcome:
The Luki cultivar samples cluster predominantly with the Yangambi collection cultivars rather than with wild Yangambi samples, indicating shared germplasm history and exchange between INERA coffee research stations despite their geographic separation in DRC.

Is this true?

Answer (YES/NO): NO